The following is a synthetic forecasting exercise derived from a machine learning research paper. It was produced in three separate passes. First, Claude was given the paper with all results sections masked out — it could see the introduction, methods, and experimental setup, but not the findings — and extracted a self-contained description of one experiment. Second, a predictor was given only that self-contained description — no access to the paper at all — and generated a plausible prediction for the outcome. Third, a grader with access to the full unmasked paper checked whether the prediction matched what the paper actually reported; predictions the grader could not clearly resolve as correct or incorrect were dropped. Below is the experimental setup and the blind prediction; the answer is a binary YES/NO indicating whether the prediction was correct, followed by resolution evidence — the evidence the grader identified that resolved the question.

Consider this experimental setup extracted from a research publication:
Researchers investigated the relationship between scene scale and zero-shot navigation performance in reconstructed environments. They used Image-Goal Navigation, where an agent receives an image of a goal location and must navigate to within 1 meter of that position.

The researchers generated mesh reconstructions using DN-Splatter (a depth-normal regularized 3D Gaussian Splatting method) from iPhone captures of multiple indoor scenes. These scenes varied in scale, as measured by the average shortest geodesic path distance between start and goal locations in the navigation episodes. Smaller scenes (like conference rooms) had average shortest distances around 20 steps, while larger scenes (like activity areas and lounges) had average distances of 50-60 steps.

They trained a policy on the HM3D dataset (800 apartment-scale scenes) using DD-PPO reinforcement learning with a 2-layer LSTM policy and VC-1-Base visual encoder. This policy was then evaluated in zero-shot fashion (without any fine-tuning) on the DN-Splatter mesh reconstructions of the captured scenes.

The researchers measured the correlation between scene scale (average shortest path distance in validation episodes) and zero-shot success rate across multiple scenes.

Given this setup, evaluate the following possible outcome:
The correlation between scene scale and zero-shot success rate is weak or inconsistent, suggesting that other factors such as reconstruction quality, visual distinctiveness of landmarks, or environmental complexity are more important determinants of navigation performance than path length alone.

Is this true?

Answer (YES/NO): NO